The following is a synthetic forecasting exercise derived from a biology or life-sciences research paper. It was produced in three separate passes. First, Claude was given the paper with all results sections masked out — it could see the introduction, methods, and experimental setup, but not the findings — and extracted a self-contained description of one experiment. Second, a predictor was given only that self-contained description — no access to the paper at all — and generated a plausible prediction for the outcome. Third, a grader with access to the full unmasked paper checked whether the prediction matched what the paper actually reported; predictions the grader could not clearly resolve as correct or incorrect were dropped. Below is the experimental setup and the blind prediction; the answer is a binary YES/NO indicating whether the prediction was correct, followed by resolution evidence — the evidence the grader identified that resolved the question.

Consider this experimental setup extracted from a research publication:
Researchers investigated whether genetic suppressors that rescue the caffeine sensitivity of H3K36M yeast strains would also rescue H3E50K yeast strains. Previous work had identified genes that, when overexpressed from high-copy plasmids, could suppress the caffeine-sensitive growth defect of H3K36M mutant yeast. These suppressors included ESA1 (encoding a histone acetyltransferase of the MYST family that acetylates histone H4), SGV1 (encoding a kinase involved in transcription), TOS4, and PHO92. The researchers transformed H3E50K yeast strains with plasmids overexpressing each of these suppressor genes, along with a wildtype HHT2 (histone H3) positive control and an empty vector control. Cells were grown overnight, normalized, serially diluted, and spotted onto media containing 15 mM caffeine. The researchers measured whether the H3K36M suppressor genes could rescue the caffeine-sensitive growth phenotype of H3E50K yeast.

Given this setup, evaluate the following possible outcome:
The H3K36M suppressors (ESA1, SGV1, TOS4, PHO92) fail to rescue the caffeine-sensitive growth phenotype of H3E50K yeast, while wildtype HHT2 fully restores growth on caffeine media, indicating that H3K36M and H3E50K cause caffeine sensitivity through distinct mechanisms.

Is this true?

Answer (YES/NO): YES